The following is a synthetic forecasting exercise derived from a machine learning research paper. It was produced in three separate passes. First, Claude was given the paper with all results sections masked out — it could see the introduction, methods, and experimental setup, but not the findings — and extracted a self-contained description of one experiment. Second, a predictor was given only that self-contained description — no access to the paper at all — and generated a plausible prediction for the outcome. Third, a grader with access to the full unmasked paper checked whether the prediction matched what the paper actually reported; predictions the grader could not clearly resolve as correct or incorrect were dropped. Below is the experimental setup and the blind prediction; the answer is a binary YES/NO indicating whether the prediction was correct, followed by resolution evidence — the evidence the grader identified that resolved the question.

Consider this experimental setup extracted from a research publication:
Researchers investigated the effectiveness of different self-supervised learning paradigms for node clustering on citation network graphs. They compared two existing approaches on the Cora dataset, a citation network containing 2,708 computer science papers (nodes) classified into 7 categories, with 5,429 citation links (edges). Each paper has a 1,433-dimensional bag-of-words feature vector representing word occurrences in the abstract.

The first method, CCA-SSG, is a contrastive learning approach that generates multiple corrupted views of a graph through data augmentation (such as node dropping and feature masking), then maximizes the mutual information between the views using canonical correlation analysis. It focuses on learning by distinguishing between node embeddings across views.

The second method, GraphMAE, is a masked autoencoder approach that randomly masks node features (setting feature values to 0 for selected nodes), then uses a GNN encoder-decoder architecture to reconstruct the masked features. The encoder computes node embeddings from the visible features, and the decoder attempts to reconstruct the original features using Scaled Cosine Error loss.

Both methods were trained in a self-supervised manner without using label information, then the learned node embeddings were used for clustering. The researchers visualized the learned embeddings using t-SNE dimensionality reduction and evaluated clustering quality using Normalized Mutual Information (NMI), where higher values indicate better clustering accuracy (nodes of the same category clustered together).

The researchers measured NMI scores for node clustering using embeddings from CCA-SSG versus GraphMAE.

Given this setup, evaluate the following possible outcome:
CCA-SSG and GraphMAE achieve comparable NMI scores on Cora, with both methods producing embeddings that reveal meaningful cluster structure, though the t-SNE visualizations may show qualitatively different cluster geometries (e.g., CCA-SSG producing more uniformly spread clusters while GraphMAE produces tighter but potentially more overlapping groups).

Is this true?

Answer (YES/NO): NO